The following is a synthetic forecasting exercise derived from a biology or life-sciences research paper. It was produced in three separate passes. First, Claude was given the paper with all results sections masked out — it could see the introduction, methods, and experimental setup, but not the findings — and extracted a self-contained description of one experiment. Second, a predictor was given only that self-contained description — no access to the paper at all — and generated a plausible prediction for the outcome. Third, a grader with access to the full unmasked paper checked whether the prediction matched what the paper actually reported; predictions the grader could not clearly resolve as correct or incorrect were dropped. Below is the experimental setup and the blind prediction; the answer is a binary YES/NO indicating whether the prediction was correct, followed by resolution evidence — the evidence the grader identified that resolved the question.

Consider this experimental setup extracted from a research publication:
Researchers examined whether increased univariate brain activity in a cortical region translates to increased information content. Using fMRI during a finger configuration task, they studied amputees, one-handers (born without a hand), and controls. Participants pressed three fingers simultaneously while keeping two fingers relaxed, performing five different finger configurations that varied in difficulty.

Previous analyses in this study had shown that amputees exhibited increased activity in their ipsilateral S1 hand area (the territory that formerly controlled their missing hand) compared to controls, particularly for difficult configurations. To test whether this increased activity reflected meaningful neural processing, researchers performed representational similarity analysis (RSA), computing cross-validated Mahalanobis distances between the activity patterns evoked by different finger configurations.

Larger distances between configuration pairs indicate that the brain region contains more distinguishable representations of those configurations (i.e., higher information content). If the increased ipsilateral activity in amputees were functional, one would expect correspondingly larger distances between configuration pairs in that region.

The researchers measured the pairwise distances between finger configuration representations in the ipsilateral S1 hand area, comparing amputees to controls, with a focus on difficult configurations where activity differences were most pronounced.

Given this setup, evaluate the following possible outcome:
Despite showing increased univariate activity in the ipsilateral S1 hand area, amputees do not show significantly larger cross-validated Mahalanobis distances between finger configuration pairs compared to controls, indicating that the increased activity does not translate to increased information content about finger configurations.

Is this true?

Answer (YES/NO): YES